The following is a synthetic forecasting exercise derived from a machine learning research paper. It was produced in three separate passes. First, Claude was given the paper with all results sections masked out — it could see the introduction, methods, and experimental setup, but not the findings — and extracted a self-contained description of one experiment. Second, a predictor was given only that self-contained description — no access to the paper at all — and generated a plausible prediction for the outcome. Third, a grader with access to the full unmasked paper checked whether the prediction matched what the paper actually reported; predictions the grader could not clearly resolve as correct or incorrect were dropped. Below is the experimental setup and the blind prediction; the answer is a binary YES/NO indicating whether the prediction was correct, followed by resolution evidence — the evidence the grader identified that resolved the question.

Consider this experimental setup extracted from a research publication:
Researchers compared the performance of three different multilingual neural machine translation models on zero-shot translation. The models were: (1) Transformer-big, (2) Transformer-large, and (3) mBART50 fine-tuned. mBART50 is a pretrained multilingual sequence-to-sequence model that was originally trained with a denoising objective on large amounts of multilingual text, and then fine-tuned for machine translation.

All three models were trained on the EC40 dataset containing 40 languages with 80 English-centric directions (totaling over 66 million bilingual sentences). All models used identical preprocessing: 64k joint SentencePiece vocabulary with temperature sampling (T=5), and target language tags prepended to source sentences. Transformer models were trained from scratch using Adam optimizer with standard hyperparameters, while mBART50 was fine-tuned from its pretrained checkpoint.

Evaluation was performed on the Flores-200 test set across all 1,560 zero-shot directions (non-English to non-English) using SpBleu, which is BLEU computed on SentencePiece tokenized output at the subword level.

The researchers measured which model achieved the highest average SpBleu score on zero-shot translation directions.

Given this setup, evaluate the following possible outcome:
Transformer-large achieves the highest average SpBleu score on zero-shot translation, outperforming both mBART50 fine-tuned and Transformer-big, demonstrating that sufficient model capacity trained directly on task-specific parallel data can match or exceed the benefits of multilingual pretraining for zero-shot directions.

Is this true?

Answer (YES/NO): YES